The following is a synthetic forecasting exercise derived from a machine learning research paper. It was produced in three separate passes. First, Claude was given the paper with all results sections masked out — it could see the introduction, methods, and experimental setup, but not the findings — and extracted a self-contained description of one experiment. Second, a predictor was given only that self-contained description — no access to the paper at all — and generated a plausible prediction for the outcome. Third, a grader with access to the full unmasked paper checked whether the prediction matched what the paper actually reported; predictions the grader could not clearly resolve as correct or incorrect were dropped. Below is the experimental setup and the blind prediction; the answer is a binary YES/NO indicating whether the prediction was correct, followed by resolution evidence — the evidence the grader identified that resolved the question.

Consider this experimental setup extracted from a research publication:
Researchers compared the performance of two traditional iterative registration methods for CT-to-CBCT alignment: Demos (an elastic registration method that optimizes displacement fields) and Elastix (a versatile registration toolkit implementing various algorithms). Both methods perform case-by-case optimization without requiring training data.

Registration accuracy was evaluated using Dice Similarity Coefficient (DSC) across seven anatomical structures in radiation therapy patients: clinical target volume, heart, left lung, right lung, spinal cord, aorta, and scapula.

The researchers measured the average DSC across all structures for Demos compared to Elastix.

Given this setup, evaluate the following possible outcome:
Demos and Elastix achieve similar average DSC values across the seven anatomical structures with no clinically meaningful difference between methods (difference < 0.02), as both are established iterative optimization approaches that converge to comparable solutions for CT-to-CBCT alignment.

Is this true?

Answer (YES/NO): NO